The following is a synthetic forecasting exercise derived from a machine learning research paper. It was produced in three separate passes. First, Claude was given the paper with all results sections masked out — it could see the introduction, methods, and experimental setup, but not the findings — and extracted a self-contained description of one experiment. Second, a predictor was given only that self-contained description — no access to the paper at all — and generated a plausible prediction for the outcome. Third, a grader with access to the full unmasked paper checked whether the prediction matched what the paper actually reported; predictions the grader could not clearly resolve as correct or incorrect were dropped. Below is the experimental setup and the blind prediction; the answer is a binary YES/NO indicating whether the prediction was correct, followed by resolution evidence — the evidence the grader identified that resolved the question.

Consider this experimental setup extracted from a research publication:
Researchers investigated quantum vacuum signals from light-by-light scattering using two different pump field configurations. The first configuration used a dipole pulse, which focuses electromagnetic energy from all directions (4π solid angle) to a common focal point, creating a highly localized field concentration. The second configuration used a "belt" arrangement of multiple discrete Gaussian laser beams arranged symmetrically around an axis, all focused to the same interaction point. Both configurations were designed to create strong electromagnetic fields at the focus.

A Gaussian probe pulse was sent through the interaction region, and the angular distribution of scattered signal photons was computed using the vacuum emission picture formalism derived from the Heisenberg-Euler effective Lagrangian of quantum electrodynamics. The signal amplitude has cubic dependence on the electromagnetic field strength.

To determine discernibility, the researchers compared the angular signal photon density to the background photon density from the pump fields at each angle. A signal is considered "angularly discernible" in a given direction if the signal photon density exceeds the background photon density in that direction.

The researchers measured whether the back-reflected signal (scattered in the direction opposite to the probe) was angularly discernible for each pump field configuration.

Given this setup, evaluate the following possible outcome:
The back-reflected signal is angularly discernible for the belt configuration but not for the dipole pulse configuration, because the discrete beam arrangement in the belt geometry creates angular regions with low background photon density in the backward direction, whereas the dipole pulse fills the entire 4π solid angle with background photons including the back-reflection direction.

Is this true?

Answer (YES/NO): YES